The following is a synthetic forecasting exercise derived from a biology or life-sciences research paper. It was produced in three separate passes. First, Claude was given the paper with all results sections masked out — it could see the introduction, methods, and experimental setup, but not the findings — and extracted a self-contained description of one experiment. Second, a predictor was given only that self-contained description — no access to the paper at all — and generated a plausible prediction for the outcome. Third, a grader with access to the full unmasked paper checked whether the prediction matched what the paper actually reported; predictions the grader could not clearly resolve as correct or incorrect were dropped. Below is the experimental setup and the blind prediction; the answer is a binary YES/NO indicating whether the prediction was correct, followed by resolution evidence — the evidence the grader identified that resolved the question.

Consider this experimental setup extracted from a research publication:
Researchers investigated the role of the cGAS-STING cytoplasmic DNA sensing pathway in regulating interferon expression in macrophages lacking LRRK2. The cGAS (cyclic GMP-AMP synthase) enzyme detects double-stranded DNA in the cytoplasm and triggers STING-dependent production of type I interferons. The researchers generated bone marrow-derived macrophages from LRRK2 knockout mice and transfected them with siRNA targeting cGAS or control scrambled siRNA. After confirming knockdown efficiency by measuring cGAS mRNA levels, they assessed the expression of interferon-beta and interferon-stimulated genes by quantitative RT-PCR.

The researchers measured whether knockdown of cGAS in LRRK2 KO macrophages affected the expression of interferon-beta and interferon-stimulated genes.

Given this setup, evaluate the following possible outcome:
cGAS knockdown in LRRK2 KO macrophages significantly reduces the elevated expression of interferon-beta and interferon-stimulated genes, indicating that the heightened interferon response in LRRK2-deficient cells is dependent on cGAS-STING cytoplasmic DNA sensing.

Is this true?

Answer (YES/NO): YES